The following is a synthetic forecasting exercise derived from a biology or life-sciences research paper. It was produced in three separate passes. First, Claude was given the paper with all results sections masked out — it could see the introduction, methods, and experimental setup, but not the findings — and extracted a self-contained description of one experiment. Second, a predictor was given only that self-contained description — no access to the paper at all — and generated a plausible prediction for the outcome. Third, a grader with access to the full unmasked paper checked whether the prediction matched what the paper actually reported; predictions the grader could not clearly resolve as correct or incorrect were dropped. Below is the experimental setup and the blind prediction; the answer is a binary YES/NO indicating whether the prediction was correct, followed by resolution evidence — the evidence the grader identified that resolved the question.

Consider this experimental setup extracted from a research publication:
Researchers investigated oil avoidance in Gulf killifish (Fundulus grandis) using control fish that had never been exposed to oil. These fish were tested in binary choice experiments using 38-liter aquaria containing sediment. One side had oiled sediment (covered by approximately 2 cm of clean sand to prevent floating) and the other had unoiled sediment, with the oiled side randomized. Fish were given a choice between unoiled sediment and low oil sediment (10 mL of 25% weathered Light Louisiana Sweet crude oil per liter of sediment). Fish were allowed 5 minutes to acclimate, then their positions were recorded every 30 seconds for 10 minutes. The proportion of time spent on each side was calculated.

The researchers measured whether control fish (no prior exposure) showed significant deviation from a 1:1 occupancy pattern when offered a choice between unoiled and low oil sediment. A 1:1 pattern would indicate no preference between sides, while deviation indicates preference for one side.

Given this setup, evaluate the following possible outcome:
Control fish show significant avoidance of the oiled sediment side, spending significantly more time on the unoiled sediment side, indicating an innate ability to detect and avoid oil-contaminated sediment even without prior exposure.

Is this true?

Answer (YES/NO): YES